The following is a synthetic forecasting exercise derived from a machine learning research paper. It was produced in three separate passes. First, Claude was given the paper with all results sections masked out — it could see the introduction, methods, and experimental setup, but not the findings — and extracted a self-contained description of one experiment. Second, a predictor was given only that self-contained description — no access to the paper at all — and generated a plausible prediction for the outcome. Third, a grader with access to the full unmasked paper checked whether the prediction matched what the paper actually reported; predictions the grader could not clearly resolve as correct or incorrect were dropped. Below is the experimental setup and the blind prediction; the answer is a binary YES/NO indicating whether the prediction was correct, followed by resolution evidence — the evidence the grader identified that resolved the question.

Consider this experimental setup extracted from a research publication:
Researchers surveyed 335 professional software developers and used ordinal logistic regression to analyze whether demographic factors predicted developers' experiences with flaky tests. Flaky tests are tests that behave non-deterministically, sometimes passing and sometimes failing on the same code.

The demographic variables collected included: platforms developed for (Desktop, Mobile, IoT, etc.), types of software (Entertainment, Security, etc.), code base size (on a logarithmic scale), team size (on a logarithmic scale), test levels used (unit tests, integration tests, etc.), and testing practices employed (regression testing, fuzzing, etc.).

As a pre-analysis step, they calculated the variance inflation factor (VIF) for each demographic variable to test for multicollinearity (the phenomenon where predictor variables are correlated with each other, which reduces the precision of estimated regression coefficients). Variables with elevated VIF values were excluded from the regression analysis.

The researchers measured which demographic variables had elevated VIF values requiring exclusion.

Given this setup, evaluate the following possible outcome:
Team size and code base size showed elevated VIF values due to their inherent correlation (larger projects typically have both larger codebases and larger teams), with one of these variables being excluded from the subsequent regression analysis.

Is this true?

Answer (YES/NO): NO